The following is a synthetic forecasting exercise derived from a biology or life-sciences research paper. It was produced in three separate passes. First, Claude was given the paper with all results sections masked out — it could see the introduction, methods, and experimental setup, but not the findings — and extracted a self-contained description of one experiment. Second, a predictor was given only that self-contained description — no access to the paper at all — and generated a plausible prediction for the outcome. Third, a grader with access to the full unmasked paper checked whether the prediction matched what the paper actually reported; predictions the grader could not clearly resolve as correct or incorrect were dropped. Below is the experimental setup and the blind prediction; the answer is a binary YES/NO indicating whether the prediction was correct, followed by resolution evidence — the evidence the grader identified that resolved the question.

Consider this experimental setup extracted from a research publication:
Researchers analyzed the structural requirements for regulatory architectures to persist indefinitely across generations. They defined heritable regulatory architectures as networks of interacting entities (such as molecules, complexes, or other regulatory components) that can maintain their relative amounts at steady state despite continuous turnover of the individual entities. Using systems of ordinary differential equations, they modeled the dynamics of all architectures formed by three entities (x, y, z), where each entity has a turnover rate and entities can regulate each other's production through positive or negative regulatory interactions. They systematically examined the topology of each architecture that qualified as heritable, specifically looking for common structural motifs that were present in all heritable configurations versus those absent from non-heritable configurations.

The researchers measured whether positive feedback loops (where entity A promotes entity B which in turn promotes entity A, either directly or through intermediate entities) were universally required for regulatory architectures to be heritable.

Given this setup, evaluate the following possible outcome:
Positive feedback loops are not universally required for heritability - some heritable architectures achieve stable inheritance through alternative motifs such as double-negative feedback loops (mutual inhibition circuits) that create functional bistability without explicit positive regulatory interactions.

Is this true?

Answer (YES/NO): NO